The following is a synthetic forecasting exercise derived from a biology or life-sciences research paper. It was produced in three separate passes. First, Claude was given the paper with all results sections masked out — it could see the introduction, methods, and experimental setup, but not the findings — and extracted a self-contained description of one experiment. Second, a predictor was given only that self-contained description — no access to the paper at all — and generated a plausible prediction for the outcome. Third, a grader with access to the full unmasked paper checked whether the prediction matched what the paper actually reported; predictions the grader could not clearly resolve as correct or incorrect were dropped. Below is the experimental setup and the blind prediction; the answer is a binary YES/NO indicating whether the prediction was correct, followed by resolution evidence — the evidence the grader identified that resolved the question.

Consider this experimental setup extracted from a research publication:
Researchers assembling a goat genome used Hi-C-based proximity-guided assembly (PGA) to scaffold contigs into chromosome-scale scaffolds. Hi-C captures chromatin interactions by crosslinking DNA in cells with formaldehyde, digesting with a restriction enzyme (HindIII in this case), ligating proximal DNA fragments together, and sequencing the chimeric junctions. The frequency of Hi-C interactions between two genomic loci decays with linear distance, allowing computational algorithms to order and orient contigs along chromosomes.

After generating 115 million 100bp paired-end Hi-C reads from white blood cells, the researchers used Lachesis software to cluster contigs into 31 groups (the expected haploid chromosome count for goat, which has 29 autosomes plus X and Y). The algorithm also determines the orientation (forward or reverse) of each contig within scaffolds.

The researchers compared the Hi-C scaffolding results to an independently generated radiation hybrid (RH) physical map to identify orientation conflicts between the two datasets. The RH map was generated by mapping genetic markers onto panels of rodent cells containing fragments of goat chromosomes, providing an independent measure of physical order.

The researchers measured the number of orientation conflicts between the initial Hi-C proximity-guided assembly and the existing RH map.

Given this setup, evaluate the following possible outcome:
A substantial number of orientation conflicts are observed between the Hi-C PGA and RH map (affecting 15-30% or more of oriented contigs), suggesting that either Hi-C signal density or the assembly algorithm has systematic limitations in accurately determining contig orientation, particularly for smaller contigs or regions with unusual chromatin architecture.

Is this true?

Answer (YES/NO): NO